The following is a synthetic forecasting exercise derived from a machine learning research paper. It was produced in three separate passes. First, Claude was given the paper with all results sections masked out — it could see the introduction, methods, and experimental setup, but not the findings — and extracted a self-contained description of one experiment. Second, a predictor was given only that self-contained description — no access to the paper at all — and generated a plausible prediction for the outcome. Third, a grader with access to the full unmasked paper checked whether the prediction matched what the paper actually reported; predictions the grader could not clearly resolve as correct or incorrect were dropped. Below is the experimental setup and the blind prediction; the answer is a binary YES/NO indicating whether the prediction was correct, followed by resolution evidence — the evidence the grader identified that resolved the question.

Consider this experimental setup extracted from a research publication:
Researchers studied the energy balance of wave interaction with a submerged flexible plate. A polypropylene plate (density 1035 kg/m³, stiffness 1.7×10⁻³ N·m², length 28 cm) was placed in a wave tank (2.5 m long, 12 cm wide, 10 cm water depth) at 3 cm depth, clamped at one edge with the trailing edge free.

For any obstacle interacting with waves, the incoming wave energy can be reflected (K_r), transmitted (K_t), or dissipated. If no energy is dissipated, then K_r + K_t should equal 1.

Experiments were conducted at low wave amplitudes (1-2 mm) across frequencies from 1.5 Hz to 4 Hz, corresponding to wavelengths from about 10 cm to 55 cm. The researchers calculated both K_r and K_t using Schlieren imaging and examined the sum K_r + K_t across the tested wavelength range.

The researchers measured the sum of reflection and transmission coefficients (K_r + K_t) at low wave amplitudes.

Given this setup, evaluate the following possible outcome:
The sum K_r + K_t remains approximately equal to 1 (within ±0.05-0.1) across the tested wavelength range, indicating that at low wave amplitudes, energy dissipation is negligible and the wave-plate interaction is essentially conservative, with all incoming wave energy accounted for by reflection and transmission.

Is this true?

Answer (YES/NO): NO